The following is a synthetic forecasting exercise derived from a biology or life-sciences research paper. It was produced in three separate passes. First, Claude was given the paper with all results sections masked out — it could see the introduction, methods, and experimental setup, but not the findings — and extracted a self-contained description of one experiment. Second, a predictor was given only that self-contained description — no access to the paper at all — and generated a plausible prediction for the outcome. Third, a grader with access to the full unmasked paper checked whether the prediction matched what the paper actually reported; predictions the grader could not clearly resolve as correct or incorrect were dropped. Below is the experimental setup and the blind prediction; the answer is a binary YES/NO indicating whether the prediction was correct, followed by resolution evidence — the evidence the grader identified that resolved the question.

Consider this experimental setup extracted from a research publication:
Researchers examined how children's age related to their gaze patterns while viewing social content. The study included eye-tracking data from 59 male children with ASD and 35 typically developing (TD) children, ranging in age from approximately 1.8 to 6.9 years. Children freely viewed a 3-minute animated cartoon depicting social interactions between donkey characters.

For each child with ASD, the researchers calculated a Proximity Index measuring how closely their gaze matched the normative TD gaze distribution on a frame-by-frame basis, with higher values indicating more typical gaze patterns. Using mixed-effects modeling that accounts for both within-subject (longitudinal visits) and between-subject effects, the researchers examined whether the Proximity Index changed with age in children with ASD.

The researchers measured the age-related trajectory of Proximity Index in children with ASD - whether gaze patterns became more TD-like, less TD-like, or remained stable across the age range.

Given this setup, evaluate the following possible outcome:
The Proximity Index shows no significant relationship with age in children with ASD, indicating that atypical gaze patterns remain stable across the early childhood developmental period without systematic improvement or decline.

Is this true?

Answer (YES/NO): NO